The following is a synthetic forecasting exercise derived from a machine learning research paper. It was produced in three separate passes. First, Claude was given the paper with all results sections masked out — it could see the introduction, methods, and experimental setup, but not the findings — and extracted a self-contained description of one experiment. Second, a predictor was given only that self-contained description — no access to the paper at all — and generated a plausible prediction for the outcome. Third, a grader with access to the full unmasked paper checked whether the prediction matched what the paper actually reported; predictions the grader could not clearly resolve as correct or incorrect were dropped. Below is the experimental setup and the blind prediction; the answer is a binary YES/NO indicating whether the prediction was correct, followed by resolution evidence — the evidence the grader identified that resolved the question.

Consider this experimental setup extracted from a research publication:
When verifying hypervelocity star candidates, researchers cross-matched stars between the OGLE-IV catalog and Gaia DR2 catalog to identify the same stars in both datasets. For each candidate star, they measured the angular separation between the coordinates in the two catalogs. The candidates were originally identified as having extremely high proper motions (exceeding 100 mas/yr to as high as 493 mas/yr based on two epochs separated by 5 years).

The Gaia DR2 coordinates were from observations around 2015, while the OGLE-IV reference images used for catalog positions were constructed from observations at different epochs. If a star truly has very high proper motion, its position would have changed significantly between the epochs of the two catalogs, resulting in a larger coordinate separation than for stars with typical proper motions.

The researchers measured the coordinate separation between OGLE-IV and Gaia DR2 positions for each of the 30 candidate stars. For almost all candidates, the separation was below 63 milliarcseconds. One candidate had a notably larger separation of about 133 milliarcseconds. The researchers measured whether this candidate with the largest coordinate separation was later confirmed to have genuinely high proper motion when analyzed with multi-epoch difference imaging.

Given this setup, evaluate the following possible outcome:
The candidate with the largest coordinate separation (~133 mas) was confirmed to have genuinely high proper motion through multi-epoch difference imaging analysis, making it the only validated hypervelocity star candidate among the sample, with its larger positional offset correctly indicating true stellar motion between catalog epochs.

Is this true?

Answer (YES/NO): NO